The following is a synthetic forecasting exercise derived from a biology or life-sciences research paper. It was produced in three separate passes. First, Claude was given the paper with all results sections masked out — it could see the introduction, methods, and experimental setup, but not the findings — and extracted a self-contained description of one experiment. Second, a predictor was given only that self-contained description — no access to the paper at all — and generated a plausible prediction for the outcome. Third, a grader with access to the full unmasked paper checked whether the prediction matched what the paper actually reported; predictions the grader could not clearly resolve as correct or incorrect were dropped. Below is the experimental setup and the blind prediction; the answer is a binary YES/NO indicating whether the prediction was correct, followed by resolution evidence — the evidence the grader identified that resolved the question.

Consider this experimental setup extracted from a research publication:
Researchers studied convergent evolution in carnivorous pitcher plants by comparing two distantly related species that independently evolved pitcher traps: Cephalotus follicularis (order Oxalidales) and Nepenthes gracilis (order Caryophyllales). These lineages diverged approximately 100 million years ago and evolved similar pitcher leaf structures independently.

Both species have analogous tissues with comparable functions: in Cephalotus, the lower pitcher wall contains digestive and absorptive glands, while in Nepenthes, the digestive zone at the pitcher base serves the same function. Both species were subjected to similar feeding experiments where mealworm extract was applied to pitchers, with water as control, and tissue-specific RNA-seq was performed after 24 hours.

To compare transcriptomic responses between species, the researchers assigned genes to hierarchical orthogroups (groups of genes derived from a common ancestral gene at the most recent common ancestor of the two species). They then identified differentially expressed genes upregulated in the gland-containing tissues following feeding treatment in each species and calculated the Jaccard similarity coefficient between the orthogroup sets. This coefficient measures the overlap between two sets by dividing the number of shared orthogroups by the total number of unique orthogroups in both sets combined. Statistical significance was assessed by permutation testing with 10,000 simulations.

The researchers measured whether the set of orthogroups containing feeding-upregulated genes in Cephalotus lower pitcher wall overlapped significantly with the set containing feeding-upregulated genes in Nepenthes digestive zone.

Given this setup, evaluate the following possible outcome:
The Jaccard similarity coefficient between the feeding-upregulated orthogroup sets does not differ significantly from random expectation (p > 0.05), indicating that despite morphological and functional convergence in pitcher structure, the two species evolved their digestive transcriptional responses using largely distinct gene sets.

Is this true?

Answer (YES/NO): NO